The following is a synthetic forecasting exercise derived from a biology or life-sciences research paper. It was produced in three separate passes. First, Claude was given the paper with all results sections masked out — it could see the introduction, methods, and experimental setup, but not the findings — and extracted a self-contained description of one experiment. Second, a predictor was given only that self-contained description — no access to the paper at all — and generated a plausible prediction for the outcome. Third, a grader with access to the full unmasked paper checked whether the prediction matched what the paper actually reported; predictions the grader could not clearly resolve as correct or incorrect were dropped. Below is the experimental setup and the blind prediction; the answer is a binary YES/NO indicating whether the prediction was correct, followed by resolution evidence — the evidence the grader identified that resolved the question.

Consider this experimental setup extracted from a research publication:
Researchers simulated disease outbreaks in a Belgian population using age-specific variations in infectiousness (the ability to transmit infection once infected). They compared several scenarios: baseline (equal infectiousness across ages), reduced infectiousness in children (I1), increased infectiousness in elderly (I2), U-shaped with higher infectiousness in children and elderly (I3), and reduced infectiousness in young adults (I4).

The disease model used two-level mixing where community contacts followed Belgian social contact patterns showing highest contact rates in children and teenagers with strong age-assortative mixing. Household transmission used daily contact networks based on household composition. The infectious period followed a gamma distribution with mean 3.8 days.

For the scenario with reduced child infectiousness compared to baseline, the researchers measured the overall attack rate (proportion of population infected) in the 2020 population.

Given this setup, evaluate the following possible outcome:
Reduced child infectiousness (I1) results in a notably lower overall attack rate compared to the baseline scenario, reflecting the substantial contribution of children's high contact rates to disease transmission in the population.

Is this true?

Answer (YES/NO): YES